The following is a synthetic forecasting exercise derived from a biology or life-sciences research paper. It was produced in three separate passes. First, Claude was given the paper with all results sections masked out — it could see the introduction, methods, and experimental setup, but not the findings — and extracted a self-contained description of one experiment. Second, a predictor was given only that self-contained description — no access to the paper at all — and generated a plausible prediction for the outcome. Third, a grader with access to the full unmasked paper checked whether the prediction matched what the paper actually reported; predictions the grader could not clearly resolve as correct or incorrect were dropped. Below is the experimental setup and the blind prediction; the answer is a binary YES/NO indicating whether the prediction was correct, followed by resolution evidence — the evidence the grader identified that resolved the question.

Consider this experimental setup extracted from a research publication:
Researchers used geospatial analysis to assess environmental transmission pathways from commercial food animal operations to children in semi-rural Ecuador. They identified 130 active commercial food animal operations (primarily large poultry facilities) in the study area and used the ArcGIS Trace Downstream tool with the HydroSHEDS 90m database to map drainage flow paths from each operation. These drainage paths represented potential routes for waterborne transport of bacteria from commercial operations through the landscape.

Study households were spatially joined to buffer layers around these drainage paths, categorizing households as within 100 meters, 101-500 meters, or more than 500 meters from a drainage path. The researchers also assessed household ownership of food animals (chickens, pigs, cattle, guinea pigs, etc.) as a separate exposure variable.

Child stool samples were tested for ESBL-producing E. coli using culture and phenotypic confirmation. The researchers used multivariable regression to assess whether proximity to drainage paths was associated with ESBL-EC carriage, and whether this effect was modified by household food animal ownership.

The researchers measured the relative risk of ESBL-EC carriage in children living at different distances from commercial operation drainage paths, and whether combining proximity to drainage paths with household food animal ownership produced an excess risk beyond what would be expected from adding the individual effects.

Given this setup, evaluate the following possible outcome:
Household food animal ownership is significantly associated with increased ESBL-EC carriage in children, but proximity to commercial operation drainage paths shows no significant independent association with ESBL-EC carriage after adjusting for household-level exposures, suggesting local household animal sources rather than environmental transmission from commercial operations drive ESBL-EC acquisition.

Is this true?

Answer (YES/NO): NO